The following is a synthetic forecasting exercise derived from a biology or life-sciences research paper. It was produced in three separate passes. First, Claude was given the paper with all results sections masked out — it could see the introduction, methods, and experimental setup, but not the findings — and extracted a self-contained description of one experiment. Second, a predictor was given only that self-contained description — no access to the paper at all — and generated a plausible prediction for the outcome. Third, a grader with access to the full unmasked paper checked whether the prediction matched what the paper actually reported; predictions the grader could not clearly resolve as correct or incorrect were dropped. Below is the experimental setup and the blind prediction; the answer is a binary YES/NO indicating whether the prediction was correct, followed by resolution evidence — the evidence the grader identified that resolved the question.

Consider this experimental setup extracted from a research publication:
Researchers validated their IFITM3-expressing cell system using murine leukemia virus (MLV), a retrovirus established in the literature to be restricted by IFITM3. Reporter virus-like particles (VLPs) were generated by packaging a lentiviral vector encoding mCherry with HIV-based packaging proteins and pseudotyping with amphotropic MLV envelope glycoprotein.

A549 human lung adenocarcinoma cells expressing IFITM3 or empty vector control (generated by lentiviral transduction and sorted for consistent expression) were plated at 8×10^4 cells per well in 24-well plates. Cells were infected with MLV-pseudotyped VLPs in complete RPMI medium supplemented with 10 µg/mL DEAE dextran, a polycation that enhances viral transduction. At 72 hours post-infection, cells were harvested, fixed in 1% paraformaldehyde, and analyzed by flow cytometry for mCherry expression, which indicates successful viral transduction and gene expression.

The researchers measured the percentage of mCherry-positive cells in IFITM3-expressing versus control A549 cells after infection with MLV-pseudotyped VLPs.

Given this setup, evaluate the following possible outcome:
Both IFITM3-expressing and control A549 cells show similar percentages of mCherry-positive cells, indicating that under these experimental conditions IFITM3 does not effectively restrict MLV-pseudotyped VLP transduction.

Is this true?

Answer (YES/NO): YES